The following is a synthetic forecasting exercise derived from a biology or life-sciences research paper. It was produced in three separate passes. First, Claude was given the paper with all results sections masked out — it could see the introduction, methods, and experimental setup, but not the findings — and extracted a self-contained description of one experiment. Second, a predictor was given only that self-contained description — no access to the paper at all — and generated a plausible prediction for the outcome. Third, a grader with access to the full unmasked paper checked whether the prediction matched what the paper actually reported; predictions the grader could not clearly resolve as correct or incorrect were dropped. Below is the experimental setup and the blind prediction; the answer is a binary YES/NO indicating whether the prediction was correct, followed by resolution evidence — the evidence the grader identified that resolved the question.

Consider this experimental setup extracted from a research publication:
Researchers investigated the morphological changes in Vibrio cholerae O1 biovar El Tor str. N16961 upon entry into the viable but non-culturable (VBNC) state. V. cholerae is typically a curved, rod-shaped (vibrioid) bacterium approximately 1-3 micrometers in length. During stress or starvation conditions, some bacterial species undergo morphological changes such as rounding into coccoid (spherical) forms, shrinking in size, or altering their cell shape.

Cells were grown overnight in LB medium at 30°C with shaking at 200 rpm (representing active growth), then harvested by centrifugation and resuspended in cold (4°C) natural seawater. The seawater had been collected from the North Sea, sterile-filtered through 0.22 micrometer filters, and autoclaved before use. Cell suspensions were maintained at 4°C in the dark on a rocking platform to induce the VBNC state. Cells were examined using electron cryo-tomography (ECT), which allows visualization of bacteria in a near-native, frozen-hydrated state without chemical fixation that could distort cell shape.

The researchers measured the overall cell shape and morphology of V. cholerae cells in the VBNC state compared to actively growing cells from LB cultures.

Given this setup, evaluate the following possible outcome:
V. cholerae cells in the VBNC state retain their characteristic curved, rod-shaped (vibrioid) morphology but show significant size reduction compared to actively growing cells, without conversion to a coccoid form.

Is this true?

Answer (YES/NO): NO